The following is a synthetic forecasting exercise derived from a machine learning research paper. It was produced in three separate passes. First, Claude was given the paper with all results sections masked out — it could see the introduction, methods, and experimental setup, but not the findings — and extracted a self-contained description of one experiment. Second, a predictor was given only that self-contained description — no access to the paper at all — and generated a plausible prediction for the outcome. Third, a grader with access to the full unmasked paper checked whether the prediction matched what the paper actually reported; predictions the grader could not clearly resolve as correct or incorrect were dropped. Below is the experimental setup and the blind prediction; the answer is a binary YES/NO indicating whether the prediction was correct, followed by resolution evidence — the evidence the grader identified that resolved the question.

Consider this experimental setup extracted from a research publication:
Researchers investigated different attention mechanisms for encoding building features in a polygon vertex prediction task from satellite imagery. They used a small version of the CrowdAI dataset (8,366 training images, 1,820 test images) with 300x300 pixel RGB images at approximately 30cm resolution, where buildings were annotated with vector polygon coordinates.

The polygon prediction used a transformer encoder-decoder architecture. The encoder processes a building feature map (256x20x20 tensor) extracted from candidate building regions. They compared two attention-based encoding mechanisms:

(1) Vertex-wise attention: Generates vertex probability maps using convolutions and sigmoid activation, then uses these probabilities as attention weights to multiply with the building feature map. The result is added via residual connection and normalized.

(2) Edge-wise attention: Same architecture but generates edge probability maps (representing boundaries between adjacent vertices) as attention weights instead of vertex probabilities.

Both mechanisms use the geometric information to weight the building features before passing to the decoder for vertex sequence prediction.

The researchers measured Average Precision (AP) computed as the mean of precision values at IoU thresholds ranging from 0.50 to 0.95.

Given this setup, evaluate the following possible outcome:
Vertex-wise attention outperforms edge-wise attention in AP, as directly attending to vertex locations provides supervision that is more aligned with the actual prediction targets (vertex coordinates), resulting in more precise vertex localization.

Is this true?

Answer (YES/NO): NO